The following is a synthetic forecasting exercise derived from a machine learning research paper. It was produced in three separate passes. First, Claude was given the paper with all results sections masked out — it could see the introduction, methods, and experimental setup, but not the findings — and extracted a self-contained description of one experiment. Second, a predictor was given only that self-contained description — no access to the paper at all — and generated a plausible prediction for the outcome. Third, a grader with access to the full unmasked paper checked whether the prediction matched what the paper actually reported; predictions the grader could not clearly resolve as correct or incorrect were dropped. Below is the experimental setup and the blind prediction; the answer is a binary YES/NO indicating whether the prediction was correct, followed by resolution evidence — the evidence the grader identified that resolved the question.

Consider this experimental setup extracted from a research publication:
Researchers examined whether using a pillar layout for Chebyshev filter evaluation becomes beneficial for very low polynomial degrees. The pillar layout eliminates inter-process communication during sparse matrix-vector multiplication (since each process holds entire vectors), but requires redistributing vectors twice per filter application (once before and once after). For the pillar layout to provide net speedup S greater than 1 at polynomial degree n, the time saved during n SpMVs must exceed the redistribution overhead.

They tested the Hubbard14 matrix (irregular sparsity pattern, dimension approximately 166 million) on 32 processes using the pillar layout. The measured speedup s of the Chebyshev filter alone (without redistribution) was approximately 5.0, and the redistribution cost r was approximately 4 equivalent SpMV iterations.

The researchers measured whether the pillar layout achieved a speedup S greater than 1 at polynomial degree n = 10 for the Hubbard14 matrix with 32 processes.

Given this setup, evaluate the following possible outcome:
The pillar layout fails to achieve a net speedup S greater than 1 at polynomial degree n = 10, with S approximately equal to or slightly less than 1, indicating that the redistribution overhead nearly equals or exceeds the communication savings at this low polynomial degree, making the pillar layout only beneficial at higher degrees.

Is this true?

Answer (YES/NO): NO